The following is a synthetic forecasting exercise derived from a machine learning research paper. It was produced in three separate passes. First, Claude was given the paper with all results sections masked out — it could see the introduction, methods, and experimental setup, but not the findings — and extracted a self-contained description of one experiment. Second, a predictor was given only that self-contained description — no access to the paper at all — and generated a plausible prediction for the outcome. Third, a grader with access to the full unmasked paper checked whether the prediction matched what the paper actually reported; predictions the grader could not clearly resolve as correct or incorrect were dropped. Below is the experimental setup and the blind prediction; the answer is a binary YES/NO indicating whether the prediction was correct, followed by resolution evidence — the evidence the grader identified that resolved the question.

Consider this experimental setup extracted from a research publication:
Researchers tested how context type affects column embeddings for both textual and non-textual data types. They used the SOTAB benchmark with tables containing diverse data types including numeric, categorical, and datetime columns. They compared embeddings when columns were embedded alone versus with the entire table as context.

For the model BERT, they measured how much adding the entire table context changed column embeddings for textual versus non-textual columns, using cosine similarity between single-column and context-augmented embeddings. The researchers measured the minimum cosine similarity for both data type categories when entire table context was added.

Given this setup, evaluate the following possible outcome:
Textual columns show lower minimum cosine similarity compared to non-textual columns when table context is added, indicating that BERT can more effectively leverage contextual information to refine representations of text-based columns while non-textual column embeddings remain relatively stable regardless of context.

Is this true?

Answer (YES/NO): NO